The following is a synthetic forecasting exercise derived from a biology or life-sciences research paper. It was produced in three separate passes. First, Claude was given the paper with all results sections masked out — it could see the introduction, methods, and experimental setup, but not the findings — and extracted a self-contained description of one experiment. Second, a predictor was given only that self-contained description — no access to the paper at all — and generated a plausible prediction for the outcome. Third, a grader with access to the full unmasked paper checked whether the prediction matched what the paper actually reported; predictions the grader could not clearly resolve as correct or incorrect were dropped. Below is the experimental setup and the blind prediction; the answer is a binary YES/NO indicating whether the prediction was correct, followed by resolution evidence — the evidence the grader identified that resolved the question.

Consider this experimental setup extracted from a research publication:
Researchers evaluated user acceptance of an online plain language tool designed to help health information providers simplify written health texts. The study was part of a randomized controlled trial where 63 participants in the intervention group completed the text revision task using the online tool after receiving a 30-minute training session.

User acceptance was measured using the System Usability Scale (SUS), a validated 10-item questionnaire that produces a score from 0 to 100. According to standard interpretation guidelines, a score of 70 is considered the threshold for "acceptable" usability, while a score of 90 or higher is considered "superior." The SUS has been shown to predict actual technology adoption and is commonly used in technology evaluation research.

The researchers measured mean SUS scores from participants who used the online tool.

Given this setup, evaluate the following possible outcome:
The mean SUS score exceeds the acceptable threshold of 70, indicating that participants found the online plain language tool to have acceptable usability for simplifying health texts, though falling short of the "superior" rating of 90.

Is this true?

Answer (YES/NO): YES